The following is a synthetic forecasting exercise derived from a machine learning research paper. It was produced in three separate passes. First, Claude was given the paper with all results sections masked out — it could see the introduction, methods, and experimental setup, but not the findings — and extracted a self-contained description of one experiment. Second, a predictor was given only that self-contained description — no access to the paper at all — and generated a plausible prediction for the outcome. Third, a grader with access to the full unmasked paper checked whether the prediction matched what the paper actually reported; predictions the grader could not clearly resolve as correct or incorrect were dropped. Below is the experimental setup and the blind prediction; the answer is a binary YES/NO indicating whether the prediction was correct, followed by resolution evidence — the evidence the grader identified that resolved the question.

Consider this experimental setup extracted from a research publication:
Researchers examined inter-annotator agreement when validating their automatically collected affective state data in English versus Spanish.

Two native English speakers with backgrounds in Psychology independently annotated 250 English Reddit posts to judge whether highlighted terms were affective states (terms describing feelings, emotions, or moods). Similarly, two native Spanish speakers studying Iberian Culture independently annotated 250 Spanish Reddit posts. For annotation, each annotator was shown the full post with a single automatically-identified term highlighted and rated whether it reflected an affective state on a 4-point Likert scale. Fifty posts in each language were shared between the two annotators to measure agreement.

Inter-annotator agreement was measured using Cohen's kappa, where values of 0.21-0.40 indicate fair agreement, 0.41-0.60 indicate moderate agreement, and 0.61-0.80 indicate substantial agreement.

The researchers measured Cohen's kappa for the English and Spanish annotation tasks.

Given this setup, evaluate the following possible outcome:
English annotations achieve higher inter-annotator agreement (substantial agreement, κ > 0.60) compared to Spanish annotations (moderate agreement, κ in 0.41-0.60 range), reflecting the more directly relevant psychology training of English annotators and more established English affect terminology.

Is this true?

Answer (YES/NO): NO